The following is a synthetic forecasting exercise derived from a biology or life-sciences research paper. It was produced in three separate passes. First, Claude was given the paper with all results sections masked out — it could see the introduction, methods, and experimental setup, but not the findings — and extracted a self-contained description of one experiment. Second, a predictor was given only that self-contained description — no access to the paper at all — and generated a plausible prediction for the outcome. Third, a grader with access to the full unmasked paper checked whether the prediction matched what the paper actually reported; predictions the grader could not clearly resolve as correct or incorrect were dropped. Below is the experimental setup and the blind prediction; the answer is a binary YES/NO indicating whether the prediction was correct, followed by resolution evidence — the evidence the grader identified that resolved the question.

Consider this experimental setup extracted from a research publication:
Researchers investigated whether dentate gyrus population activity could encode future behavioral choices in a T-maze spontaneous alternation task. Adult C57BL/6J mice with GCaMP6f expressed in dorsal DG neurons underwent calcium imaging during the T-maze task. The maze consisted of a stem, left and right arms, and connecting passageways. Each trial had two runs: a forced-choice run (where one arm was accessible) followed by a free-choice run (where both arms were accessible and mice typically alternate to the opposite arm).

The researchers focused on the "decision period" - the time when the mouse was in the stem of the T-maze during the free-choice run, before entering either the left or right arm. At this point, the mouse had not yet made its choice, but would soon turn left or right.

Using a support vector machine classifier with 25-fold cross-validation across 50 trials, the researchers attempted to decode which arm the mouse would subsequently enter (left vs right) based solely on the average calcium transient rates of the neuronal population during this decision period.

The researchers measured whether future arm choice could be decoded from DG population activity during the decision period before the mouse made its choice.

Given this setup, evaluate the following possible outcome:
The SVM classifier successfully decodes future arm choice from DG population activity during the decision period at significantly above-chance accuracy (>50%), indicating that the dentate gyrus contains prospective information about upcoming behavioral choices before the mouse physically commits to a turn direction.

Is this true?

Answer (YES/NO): YES